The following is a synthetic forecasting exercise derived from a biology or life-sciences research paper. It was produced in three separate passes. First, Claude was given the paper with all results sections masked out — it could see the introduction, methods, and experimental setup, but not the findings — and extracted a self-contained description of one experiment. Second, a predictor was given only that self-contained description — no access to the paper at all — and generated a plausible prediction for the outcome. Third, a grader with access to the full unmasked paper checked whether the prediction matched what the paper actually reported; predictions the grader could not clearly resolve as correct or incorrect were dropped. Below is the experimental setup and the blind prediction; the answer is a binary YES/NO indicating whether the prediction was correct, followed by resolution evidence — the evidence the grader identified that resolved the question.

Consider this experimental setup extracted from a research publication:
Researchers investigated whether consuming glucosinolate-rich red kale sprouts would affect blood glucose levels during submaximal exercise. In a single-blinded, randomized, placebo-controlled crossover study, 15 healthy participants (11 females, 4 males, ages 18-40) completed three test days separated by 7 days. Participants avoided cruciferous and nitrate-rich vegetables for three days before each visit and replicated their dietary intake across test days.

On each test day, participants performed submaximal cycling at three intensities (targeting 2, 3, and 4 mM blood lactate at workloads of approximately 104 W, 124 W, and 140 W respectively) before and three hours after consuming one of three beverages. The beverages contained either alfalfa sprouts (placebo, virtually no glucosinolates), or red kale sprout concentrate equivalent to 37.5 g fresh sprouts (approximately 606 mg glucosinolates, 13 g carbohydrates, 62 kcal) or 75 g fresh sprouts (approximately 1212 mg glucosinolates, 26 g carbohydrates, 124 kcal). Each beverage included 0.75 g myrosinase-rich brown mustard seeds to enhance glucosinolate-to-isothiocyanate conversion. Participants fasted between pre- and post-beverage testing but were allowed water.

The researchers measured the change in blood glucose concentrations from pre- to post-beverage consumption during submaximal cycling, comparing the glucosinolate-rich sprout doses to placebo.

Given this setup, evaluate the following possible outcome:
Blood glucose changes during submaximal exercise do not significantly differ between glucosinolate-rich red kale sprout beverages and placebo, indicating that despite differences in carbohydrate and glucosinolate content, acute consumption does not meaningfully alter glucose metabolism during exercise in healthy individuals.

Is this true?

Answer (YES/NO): NO